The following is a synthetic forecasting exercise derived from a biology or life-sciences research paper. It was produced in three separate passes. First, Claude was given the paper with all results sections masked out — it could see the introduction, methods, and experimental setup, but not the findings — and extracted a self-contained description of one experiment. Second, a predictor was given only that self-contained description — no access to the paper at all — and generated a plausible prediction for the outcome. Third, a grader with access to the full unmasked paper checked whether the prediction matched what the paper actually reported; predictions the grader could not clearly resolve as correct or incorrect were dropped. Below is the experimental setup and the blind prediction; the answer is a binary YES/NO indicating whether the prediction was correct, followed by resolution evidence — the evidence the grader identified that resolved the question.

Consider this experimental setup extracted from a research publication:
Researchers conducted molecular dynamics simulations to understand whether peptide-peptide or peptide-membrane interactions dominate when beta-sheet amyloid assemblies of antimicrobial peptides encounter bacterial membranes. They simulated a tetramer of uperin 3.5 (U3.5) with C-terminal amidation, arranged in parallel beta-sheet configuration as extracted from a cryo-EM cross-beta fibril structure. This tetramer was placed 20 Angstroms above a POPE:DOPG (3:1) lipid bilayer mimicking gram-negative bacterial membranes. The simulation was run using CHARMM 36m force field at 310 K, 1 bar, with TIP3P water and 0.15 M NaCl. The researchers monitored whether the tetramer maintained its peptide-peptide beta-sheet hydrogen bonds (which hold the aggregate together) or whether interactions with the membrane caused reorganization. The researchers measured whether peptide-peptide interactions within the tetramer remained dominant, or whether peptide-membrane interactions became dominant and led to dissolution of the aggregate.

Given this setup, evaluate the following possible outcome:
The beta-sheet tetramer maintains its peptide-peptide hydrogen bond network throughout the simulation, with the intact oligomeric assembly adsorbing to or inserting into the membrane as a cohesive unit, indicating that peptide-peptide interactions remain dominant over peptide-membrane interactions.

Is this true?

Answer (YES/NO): NO